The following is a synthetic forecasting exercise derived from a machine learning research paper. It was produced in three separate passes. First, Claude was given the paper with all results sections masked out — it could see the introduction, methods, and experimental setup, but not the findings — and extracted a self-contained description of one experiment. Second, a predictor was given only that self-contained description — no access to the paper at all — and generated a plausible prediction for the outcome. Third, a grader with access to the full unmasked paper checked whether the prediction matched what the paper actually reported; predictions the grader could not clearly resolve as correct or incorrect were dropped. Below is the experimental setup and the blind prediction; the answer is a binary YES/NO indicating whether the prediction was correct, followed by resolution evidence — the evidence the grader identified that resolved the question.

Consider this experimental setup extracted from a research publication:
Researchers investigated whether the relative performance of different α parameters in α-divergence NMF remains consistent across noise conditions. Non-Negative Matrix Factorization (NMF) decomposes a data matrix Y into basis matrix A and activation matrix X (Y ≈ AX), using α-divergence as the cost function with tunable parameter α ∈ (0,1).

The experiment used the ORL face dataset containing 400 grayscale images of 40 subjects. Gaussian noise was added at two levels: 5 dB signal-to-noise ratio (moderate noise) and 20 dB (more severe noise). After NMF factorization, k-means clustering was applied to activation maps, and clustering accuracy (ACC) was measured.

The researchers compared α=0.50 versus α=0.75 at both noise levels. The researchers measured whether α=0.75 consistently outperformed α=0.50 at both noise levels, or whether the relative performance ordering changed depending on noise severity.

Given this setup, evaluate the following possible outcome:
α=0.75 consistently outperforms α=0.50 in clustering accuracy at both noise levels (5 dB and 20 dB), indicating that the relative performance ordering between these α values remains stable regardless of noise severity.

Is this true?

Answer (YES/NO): YES